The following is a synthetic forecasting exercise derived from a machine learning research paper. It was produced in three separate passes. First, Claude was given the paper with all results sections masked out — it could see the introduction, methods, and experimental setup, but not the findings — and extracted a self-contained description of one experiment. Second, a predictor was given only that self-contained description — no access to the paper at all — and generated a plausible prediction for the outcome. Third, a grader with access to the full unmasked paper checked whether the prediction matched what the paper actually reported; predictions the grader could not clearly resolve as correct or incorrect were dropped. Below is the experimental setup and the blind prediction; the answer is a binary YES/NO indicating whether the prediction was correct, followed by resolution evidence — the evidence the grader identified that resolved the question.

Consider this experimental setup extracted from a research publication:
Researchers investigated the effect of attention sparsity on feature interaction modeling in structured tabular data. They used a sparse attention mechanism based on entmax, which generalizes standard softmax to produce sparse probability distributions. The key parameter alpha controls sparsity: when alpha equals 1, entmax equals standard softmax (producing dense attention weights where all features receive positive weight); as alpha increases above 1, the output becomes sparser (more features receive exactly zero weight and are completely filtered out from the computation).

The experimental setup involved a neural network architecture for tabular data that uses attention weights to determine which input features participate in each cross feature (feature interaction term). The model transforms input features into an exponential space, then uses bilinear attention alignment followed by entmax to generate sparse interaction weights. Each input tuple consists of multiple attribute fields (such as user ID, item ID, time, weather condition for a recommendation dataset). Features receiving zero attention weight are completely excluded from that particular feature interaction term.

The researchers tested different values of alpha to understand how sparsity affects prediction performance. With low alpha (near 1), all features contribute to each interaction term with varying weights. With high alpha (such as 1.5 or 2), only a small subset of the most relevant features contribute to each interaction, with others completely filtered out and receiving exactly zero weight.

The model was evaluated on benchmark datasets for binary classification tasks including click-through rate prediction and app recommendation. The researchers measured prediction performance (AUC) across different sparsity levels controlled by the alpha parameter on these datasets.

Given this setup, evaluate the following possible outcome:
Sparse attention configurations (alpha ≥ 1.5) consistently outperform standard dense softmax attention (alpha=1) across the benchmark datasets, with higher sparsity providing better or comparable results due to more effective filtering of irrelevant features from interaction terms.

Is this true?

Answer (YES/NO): NO